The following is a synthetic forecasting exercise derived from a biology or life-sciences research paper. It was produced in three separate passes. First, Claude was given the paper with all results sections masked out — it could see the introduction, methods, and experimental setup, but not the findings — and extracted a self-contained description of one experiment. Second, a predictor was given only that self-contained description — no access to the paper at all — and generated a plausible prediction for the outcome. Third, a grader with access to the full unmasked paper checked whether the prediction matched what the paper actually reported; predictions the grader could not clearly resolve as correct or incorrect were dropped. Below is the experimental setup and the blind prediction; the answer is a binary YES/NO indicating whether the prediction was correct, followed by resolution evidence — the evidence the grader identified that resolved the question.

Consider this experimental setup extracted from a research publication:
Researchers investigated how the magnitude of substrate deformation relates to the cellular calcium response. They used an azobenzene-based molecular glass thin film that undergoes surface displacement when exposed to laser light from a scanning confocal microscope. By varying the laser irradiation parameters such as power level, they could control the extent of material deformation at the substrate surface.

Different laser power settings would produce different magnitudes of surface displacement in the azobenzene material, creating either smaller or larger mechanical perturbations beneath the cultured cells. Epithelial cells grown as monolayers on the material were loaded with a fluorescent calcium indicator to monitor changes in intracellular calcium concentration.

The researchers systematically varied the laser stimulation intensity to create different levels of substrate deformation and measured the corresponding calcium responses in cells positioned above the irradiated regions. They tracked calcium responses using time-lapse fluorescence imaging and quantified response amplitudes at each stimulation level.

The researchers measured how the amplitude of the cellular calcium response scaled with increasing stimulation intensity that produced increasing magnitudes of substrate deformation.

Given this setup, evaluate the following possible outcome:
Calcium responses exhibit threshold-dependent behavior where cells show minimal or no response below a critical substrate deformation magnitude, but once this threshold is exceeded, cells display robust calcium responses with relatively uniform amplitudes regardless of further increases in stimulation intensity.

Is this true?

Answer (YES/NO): YES